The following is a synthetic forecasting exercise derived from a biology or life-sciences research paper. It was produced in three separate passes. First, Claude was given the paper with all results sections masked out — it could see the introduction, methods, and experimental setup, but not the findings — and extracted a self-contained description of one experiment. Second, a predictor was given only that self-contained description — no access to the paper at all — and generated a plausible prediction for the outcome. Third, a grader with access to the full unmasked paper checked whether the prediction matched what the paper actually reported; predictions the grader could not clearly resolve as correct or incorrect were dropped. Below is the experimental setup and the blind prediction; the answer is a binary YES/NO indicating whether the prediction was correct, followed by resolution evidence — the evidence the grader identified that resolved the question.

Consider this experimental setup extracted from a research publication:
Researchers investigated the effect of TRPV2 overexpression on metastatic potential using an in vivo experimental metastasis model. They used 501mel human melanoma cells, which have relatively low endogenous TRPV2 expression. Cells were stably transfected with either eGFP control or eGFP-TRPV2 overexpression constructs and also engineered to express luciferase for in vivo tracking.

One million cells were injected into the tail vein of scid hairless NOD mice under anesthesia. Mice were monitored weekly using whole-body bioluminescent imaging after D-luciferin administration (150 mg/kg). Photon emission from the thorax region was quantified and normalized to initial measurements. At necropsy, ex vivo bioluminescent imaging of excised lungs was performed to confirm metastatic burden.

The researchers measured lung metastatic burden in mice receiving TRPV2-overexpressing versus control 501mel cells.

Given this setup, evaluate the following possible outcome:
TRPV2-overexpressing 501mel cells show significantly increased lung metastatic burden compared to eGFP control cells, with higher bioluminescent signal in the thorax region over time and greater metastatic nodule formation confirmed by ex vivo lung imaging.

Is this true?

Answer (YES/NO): YES